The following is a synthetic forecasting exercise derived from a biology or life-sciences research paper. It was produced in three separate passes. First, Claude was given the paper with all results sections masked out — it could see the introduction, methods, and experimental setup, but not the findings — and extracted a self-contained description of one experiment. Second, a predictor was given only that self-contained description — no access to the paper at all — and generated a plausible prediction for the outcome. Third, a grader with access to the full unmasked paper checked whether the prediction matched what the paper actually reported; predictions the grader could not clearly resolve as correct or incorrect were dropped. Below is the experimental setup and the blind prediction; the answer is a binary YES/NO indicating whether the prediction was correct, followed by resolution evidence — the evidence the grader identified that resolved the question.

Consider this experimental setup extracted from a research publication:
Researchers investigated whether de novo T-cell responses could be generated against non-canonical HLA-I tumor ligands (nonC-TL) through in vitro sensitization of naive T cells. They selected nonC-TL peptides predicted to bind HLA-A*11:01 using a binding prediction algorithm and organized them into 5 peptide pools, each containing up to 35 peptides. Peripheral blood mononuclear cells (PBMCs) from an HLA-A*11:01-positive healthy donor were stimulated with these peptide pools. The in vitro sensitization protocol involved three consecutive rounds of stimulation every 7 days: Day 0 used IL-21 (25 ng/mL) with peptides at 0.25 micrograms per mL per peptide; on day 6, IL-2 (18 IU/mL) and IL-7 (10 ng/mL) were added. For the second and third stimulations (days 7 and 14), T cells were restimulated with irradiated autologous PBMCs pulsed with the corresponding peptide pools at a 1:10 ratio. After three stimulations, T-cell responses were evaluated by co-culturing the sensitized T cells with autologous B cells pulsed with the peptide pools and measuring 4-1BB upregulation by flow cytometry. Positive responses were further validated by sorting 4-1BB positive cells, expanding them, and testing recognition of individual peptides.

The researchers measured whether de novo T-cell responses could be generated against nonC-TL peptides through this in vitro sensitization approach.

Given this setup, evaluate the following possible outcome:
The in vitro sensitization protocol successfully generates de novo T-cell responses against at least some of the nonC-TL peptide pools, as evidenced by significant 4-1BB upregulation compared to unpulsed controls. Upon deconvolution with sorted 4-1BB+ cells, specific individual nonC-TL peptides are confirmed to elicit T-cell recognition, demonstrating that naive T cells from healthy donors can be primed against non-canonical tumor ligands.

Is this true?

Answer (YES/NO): YES